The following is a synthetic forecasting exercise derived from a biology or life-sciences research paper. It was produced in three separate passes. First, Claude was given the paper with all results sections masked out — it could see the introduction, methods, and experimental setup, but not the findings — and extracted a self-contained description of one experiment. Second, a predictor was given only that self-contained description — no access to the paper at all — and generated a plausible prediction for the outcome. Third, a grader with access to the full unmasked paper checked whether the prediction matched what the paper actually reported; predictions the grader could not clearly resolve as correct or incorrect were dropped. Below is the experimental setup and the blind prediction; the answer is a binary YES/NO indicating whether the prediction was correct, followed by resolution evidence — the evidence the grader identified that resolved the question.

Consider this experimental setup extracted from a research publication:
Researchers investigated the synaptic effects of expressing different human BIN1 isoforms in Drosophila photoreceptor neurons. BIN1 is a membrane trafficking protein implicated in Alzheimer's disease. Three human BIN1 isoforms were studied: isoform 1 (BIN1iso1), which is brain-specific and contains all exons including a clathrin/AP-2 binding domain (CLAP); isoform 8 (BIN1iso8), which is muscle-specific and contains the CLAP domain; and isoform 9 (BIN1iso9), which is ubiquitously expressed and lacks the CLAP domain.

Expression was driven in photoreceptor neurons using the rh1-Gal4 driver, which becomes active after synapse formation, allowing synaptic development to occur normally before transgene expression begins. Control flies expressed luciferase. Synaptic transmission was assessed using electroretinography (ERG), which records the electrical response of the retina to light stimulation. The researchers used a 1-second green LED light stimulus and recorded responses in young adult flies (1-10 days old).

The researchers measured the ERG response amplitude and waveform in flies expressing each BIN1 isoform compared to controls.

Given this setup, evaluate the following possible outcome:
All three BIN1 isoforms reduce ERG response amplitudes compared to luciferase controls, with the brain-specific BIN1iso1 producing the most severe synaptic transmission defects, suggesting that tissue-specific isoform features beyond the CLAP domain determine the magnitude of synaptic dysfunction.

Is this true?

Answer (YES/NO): NO